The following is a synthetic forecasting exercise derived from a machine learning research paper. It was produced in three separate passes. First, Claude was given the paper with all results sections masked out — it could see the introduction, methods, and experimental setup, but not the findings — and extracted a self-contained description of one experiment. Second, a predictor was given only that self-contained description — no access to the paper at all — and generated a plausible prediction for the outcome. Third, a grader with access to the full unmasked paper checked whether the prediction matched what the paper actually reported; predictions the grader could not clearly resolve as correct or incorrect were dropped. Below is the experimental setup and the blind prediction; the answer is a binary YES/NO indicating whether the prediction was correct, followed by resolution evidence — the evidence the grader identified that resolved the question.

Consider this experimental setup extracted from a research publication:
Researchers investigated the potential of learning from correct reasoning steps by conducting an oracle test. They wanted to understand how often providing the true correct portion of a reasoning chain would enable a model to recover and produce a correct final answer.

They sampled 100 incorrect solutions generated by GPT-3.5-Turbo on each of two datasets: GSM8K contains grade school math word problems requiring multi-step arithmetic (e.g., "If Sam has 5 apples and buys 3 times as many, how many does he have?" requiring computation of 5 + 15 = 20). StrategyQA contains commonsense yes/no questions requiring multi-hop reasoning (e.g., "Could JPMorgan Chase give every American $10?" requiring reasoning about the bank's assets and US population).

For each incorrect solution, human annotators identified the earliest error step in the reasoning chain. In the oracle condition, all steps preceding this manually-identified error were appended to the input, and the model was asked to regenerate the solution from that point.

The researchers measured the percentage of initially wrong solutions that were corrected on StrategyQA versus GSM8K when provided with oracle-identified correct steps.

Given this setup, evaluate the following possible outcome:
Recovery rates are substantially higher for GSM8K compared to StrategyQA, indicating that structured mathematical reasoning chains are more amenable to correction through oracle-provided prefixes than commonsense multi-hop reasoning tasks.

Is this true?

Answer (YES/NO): NO